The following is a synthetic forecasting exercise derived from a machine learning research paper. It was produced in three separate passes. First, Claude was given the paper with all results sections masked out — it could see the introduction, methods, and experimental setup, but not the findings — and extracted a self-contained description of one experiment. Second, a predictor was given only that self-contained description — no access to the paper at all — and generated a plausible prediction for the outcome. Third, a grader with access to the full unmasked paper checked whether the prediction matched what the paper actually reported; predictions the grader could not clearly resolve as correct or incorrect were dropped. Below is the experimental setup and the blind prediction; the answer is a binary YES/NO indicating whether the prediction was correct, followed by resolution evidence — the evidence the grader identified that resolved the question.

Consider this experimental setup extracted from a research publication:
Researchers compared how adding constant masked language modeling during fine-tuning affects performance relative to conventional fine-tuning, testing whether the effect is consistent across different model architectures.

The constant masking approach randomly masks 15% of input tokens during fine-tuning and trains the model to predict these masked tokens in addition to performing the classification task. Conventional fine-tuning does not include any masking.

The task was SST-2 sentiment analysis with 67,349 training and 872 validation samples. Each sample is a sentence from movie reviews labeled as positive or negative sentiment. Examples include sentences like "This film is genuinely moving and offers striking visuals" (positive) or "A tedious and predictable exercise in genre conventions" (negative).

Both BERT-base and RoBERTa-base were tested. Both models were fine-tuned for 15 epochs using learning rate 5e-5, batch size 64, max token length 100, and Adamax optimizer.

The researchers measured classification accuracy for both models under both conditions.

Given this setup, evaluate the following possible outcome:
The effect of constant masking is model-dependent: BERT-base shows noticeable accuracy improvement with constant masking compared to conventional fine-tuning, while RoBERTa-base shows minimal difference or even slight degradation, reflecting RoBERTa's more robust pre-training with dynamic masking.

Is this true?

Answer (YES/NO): NO